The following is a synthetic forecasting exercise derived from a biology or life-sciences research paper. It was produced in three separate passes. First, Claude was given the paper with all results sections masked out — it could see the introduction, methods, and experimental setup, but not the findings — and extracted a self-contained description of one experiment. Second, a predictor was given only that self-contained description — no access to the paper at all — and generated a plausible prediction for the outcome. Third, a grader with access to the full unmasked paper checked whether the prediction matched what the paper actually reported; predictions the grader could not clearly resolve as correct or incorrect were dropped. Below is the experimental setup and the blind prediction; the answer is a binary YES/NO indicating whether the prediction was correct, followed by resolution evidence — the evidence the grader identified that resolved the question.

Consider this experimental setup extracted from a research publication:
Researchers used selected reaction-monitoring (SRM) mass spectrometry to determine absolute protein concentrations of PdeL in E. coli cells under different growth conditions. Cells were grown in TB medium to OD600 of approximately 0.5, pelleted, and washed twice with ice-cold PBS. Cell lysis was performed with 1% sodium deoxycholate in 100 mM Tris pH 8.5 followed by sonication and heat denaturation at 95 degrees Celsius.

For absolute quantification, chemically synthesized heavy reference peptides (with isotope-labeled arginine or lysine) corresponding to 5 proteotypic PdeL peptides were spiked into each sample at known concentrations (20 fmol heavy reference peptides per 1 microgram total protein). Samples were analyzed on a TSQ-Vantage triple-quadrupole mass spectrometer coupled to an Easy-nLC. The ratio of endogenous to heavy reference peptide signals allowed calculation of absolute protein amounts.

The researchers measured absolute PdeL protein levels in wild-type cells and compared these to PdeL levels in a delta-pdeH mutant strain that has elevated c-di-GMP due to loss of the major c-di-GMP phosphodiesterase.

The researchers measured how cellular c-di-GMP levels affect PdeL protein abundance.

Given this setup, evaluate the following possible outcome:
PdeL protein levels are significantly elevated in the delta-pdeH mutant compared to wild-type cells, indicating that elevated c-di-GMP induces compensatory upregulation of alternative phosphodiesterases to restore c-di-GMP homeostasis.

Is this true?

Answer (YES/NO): NO